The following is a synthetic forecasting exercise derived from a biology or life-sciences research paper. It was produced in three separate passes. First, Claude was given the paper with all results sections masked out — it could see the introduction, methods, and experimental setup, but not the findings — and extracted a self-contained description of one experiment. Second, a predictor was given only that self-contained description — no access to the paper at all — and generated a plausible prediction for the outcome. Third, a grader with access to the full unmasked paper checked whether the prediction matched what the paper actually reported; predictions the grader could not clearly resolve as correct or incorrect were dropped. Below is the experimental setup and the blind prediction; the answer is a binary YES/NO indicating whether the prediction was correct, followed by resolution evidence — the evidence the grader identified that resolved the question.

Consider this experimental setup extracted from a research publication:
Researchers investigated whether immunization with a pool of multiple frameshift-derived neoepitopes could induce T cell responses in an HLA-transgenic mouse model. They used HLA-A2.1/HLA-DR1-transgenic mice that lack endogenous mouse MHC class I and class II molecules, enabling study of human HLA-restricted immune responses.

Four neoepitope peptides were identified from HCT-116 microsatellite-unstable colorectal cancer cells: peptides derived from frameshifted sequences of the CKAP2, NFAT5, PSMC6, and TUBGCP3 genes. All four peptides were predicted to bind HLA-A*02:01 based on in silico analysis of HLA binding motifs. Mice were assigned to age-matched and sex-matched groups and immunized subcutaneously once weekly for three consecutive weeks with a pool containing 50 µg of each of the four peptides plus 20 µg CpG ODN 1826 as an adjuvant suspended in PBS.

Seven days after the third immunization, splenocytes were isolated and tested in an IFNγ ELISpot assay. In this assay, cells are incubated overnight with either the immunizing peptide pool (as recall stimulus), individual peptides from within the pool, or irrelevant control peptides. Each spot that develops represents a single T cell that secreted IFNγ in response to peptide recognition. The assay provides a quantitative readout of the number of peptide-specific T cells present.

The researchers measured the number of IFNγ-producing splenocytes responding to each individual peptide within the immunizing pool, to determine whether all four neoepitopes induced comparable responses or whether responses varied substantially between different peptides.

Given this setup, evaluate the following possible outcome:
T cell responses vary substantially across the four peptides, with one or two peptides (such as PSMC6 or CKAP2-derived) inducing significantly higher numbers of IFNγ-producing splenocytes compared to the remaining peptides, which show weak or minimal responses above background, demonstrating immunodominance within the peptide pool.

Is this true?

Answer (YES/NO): NO